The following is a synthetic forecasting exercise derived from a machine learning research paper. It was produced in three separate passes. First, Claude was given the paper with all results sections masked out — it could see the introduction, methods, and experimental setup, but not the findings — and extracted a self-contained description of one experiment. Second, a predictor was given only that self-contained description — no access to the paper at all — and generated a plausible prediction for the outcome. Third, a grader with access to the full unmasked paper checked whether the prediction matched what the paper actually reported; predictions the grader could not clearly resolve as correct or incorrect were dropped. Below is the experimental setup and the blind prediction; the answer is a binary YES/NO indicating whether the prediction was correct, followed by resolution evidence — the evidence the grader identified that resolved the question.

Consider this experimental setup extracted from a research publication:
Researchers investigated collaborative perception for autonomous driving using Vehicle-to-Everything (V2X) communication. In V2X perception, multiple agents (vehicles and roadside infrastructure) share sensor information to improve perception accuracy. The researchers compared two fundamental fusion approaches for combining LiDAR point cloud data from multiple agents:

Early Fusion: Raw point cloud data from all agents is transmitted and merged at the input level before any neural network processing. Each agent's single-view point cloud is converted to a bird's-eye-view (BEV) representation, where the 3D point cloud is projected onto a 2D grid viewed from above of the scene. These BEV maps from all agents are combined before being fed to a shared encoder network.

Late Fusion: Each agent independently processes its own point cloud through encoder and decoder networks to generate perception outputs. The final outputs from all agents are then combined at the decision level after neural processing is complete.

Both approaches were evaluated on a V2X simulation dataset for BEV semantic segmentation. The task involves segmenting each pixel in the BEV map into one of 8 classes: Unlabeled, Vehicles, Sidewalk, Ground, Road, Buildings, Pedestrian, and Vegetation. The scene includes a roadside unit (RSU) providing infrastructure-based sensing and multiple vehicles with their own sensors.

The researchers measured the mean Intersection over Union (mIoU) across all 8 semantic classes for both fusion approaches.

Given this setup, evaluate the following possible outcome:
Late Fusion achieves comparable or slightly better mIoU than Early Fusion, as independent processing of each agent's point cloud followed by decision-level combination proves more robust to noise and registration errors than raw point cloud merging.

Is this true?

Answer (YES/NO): NO